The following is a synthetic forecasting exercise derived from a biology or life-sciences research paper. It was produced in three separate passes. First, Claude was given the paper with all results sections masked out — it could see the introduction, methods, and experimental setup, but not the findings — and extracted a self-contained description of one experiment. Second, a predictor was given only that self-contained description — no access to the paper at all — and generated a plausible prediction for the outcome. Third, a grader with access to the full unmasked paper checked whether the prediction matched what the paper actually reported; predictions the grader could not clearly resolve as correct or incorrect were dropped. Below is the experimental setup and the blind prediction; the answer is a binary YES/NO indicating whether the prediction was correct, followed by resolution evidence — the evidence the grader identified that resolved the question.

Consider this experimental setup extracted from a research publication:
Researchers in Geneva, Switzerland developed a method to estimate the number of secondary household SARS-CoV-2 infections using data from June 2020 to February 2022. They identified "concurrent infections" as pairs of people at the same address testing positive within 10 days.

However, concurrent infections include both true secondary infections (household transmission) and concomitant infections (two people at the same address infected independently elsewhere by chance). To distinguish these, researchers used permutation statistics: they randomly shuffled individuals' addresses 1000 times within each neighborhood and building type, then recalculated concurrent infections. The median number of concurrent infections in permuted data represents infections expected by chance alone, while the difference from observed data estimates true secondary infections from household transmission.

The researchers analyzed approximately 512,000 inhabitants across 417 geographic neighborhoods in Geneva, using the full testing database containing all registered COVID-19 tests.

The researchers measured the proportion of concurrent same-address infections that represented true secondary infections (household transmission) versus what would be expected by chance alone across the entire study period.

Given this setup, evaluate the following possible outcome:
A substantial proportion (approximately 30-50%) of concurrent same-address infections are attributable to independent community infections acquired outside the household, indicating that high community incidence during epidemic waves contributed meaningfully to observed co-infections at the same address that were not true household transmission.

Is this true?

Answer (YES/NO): NO